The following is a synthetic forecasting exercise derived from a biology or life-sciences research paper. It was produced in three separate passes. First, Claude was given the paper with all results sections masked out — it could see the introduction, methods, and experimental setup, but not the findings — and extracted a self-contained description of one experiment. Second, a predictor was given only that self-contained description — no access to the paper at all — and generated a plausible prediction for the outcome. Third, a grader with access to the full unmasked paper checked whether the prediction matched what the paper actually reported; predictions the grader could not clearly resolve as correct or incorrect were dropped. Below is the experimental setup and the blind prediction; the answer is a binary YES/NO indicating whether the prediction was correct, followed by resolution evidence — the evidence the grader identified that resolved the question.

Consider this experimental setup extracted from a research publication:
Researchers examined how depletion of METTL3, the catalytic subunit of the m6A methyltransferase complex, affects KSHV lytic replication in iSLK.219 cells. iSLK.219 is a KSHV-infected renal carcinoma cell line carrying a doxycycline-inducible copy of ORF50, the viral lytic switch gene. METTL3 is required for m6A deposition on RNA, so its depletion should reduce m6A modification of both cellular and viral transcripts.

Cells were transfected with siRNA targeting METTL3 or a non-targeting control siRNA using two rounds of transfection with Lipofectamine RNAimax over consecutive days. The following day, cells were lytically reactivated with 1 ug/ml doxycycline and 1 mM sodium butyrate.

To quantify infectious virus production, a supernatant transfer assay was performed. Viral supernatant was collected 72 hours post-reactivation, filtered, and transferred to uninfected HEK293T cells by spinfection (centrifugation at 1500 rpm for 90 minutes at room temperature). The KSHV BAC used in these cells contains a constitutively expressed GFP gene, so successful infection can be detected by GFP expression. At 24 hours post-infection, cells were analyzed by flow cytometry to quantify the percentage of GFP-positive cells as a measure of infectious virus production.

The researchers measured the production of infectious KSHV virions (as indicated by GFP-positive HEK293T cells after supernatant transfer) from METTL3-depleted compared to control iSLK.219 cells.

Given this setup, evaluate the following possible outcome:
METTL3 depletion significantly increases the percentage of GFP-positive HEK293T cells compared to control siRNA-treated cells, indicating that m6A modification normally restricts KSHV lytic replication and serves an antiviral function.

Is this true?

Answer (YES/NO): NO